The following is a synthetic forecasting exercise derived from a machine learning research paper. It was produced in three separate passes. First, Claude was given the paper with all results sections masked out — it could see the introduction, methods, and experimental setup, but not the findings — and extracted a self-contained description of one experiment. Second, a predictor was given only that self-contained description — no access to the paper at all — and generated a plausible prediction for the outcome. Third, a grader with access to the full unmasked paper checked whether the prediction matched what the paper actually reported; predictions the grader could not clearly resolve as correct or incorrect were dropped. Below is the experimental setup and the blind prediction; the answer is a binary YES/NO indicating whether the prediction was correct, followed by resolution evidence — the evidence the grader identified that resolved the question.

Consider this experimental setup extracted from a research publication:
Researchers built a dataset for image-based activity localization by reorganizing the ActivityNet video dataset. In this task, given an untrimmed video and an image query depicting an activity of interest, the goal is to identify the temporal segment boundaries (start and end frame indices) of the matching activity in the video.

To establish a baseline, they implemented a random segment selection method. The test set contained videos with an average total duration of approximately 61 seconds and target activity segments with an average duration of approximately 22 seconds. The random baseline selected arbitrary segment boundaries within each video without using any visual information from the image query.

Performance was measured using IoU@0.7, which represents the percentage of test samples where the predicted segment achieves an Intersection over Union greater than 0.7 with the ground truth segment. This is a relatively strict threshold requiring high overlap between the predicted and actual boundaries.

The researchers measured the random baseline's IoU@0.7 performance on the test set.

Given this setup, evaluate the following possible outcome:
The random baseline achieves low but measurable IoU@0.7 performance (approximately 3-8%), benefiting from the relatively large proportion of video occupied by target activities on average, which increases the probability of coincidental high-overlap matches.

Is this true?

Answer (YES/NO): YES